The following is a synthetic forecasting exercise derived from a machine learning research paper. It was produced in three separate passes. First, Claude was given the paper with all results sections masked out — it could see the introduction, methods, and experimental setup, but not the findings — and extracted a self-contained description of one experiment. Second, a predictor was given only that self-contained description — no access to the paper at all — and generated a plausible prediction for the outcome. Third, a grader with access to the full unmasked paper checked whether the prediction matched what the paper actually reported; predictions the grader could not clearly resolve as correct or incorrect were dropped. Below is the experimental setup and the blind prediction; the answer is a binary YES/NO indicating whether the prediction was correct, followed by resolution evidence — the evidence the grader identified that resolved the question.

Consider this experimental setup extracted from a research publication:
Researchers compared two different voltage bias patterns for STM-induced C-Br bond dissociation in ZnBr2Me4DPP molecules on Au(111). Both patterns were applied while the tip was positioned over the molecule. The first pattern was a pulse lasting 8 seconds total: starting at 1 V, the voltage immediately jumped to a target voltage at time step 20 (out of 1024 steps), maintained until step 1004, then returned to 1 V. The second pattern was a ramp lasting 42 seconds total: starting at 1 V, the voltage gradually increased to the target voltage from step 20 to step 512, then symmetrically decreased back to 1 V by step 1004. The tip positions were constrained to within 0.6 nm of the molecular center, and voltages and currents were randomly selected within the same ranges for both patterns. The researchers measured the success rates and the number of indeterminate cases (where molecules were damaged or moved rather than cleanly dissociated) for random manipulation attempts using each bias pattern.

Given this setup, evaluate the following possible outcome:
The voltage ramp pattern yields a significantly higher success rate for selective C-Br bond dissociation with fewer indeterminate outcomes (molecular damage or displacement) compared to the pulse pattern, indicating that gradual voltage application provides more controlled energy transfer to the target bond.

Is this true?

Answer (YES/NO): NO